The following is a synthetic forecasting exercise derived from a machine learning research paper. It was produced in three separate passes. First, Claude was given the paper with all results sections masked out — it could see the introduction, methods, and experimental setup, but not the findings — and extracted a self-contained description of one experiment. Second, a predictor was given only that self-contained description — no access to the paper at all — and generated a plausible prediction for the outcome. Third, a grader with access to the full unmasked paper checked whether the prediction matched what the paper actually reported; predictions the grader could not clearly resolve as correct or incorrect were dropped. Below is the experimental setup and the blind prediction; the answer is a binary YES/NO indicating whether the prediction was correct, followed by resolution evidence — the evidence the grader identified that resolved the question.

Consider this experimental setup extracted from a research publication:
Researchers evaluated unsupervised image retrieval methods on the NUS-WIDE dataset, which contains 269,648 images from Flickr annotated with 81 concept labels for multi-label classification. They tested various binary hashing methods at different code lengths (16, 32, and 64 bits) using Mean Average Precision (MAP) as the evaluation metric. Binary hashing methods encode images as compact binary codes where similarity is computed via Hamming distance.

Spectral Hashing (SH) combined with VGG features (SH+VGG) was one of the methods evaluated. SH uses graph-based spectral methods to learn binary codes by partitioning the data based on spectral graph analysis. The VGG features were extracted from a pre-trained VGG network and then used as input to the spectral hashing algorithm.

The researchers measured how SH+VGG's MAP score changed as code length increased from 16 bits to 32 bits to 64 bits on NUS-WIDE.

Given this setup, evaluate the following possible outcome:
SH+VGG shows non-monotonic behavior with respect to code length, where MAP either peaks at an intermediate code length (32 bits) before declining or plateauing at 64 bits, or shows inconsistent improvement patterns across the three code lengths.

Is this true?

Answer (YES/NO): NO